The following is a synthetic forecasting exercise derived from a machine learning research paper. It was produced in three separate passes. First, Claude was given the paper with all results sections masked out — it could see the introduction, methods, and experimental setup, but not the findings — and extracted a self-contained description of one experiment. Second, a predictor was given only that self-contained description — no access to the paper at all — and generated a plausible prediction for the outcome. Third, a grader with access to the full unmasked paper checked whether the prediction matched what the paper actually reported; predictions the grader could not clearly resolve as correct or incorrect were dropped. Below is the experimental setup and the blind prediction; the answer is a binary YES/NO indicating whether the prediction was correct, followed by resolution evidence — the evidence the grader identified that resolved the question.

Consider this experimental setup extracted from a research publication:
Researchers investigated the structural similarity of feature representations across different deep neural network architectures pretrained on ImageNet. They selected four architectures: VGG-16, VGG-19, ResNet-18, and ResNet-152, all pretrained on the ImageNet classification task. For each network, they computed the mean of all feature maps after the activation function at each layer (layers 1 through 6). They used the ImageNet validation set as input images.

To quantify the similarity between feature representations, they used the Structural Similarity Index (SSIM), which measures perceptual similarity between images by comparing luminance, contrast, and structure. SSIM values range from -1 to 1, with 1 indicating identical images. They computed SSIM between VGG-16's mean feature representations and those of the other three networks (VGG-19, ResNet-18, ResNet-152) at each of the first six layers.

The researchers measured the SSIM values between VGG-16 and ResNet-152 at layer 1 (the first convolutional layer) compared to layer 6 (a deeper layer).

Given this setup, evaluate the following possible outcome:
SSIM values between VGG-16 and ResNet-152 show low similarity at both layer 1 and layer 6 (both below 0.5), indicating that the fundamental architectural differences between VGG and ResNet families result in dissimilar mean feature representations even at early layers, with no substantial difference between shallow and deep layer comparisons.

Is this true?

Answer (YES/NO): NO